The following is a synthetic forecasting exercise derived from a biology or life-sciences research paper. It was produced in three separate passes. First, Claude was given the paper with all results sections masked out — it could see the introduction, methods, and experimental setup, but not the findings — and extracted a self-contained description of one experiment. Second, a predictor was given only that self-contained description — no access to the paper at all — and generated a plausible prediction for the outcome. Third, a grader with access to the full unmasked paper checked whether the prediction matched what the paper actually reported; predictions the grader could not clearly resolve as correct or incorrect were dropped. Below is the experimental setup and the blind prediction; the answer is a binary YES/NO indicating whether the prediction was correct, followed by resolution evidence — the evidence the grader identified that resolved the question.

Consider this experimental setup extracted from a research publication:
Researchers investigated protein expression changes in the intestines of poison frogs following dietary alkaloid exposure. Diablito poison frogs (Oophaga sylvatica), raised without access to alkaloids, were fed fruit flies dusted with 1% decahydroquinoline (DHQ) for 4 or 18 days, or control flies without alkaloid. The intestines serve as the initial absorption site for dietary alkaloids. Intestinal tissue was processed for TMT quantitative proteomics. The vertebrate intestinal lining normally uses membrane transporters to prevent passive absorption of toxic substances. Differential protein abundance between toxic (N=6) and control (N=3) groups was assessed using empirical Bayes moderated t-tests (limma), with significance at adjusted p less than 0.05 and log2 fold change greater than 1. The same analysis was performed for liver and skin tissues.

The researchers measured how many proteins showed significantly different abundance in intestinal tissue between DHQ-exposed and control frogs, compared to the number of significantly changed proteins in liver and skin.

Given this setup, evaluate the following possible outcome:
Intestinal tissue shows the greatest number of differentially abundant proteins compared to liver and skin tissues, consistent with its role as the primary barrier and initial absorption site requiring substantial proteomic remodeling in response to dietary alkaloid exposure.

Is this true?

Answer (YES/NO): NO